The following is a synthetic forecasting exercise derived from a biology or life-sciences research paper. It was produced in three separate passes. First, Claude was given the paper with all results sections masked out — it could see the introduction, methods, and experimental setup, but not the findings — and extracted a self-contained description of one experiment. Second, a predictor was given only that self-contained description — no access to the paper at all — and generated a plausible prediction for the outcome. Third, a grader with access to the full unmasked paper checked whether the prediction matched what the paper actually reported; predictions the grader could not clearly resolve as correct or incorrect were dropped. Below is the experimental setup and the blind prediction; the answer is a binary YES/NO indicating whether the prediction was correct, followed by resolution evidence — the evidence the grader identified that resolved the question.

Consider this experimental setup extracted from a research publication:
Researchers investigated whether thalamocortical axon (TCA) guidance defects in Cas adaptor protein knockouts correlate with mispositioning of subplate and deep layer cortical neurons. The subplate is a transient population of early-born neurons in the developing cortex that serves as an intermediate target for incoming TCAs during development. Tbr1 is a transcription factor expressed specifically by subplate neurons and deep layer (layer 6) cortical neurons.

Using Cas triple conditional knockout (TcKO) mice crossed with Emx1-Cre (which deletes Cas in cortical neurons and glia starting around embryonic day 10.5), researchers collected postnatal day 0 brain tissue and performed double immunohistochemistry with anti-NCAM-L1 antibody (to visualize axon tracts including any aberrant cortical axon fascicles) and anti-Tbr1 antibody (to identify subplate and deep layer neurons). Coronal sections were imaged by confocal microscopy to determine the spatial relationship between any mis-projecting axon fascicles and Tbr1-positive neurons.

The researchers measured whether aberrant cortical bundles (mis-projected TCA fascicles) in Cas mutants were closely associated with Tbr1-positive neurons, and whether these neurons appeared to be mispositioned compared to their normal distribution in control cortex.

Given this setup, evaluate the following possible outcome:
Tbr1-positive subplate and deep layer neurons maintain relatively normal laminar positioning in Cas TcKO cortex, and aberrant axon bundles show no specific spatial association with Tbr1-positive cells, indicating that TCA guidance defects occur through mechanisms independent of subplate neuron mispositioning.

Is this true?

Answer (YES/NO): NO